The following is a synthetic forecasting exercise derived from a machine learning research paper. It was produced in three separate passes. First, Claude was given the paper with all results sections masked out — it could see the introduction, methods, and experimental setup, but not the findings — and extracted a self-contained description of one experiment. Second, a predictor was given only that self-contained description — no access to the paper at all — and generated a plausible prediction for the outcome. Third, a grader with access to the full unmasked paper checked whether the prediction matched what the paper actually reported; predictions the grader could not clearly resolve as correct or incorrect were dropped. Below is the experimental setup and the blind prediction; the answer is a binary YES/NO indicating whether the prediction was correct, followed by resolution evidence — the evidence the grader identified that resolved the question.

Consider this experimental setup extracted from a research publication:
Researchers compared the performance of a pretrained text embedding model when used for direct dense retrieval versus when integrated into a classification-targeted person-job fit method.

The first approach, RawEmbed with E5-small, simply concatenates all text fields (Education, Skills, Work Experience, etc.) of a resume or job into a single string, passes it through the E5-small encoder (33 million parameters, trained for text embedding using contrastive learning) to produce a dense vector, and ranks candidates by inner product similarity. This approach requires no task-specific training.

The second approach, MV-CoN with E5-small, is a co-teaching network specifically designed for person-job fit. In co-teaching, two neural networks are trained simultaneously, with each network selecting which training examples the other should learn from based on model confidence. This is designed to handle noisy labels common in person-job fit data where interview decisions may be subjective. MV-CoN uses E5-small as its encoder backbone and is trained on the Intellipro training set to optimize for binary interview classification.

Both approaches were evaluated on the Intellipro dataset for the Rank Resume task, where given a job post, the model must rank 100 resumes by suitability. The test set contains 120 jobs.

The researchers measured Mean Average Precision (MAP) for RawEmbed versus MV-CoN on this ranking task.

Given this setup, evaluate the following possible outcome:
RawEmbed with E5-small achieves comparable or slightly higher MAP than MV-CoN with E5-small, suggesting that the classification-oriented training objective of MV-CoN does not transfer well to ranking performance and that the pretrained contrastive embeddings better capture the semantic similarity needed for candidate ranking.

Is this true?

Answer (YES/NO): NO